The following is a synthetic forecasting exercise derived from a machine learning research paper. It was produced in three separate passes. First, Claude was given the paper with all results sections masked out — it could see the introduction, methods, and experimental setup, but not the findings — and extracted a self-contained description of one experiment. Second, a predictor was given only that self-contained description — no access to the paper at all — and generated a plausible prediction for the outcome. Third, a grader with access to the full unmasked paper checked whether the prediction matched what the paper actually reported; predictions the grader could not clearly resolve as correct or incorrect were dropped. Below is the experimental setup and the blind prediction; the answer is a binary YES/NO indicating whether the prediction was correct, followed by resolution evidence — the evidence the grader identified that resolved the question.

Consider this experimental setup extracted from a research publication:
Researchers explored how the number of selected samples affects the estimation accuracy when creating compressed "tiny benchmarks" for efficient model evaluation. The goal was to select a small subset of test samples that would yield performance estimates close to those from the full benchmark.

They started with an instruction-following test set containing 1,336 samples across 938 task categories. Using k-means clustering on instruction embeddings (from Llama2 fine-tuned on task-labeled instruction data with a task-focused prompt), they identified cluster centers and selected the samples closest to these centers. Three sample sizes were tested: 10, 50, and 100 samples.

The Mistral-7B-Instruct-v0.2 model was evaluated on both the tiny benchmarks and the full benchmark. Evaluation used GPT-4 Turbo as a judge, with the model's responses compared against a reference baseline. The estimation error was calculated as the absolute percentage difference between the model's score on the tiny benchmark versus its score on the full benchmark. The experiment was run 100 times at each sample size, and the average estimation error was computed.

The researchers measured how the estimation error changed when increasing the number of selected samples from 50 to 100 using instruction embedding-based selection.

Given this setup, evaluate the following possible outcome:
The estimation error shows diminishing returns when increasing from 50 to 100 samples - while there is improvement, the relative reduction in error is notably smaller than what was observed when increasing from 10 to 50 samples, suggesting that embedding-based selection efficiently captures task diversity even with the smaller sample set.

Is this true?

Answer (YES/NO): NO